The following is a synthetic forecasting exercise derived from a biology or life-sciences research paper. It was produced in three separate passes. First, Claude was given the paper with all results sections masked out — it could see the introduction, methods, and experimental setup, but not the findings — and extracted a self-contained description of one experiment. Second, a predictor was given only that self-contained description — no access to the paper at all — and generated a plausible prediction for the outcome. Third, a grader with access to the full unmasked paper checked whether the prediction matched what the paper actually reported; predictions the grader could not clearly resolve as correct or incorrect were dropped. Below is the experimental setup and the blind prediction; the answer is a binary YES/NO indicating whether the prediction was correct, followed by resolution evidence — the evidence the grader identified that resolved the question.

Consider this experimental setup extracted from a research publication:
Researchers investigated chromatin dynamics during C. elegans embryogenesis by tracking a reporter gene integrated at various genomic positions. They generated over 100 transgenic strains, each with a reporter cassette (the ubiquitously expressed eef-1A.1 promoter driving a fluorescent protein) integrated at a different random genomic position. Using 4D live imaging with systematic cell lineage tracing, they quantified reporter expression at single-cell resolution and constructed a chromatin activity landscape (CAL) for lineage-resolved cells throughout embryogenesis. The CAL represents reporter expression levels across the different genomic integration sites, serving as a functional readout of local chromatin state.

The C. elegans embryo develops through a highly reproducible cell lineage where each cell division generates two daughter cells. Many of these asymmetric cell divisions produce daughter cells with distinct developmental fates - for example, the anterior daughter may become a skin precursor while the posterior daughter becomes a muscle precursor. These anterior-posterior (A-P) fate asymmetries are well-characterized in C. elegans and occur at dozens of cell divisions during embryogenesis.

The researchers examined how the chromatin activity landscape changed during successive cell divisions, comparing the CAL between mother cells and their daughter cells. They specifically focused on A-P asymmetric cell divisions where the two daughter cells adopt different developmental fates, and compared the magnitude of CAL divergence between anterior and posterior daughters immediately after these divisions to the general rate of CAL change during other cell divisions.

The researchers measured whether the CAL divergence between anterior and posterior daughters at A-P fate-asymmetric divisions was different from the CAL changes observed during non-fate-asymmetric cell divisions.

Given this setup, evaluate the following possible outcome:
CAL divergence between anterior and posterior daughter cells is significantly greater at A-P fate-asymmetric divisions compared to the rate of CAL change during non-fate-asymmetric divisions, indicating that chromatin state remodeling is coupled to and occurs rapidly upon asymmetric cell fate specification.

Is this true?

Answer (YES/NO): YES